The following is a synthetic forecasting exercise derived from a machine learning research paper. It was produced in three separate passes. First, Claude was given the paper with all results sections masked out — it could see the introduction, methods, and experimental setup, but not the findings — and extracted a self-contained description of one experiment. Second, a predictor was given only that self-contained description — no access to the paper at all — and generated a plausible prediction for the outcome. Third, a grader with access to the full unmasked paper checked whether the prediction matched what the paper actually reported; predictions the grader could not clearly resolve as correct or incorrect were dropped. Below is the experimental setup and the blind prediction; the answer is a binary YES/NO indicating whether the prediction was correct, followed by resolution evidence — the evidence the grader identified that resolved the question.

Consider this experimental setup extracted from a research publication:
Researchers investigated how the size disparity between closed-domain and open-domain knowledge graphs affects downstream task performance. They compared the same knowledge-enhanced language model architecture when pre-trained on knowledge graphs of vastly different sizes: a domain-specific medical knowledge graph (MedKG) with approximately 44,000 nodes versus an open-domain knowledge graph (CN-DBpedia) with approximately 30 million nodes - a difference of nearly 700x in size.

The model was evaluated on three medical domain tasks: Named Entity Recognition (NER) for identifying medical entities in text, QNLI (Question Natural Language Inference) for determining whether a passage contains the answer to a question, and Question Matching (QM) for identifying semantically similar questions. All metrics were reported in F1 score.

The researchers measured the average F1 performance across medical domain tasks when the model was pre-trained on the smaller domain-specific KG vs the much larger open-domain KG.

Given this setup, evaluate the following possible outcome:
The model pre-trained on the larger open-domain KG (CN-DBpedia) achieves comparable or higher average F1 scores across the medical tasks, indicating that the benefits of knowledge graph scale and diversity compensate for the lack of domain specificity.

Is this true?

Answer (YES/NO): NO